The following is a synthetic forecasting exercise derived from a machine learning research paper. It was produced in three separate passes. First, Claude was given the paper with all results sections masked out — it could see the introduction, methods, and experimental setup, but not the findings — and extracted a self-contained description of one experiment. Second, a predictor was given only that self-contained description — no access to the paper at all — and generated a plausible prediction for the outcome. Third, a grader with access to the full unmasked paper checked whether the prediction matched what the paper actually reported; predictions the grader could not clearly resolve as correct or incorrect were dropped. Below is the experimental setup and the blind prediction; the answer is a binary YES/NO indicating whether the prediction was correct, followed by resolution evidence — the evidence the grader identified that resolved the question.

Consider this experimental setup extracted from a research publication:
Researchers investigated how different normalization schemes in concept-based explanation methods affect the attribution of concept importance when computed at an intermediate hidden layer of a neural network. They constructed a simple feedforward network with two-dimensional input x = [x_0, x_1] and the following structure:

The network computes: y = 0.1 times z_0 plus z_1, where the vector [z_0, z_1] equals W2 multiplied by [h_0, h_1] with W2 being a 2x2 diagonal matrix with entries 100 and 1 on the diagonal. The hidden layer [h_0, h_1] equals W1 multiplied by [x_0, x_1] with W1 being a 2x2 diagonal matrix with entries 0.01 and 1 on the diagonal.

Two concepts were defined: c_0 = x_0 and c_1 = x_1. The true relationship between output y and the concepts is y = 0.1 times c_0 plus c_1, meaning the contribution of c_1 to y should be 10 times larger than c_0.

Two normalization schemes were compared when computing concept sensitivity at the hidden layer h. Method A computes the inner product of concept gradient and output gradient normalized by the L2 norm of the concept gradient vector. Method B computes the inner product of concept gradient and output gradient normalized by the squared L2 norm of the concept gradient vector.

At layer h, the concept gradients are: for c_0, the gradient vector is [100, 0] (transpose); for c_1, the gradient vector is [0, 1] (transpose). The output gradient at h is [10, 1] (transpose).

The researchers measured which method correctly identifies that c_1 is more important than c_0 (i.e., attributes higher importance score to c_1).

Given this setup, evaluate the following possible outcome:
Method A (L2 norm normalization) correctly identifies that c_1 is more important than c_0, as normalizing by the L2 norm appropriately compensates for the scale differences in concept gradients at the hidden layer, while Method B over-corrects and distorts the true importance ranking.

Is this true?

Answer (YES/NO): NO